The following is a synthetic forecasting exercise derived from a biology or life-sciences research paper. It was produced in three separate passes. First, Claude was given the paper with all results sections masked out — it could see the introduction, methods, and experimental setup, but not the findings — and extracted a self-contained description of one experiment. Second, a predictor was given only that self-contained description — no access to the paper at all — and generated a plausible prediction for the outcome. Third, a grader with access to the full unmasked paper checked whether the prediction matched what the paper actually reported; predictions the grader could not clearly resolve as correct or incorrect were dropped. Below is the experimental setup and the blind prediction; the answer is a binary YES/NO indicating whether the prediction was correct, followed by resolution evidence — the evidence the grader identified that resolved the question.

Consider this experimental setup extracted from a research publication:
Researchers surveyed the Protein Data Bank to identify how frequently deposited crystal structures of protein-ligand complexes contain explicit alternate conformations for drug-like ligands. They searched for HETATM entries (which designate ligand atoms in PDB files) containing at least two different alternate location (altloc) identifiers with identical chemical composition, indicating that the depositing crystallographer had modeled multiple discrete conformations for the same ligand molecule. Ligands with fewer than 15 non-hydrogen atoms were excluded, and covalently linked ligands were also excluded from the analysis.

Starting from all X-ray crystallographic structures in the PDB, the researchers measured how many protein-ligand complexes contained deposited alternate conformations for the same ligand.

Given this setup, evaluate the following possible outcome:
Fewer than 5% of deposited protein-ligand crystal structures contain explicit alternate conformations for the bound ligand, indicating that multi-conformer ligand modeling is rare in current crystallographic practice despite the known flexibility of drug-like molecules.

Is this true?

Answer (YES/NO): YES